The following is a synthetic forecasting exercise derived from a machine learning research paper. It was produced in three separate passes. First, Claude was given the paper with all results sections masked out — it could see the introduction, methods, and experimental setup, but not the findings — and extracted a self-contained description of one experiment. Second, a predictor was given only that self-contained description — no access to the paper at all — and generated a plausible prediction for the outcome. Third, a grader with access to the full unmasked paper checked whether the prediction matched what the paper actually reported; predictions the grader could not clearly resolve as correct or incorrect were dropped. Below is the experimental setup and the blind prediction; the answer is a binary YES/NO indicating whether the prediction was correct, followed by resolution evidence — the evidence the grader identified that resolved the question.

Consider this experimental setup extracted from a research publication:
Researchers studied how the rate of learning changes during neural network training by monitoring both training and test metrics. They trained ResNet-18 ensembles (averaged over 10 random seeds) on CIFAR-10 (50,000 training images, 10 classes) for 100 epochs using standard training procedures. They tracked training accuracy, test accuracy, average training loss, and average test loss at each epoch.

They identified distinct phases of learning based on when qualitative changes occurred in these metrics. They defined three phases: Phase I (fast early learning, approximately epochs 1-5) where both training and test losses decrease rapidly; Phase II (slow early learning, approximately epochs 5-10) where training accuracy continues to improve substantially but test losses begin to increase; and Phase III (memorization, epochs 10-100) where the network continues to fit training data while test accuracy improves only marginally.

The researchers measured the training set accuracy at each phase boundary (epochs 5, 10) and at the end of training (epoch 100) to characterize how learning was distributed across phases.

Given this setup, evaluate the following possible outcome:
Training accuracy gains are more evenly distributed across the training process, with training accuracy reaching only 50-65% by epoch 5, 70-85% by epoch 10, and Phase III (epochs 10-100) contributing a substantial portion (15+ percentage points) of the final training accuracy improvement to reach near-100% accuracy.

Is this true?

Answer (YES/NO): NO